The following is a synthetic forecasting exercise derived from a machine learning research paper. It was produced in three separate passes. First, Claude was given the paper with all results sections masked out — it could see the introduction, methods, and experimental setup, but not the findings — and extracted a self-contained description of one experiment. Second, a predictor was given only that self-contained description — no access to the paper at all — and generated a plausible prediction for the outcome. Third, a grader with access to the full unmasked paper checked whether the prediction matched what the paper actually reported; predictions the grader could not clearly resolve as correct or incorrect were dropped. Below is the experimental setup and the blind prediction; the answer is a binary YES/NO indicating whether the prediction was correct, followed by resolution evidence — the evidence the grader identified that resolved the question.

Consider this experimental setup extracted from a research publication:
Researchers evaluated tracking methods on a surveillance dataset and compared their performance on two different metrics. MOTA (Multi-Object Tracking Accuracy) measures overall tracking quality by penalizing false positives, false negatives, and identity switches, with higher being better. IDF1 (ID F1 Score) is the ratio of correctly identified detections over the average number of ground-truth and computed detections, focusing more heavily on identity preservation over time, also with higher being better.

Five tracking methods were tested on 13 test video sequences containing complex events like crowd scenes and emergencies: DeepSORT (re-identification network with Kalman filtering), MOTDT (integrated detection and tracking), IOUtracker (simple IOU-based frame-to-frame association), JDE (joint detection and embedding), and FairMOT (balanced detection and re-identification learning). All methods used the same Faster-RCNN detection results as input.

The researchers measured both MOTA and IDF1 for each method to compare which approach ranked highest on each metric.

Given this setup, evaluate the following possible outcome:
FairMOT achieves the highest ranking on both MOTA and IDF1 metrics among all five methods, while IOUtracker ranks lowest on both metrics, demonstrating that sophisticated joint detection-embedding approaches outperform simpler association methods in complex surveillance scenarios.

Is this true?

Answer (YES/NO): NO